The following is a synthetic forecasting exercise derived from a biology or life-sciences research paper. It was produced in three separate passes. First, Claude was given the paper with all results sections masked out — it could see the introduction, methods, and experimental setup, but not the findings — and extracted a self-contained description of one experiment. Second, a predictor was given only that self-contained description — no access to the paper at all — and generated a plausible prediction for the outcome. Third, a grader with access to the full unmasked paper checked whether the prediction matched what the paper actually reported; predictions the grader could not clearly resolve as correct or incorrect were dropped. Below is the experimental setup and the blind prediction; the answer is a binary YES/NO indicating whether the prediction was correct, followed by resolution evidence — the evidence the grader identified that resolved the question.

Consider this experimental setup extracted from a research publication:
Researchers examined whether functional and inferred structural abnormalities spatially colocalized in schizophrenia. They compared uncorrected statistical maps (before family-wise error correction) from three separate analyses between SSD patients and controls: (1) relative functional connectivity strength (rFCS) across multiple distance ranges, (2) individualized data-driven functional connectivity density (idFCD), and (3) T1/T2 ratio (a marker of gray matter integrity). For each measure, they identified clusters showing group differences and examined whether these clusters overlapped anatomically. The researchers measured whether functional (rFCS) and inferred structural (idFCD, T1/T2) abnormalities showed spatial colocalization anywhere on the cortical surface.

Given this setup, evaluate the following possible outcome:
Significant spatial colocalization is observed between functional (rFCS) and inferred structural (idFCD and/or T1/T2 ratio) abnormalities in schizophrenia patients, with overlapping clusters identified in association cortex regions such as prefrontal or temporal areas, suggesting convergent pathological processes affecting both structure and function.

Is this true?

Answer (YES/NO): NO